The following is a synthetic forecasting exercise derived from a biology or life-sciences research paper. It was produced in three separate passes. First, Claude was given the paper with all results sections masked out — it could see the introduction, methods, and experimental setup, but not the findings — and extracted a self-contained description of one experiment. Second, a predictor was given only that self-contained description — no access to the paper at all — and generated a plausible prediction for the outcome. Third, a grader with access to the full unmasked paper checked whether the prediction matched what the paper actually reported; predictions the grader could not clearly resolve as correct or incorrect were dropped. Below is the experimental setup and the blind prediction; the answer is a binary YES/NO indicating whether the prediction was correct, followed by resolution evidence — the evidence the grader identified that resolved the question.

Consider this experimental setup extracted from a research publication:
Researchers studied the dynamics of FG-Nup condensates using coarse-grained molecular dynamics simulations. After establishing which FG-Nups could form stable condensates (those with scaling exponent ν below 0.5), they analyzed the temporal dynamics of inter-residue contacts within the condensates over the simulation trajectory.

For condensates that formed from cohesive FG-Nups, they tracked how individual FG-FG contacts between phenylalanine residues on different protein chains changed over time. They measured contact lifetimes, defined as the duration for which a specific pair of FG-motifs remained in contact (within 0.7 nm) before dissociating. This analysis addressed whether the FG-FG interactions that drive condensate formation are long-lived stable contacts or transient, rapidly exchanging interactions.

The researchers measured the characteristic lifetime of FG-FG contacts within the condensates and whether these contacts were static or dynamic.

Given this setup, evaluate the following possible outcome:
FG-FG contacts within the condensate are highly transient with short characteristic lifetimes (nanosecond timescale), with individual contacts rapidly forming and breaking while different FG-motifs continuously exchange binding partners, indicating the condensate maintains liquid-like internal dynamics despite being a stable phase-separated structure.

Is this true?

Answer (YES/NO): NO